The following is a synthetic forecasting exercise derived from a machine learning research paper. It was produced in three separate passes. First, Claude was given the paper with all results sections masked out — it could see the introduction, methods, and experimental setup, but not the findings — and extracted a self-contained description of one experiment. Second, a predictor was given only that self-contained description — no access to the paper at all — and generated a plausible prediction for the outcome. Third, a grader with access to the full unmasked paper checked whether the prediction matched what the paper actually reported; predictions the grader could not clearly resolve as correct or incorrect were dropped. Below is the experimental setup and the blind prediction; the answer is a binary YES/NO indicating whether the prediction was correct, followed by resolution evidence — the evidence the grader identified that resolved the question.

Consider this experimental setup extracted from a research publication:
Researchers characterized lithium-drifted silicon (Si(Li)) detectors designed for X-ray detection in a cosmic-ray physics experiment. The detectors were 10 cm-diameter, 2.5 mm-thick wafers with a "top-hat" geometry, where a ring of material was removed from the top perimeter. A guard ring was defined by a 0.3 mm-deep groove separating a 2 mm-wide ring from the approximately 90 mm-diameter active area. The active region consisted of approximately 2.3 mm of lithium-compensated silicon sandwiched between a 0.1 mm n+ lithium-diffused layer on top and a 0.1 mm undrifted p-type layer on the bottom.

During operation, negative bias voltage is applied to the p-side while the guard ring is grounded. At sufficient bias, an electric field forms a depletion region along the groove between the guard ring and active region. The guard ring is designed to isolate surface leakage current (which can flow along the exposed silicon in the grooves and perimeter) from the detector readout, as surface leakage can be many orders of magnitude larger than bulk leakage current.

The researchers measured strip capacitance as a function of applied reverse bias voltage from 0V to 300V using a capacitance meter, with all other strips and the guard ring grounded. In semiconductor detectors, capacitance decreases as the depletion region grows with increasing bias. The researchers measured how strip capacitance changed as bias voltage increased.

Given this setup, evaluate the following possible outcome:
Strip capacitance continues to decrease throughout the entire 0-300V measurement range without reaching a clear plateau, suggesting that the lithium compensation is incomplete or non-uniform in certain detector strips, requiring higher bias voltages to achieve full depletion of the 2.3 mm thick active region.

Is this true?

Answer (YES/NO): NO